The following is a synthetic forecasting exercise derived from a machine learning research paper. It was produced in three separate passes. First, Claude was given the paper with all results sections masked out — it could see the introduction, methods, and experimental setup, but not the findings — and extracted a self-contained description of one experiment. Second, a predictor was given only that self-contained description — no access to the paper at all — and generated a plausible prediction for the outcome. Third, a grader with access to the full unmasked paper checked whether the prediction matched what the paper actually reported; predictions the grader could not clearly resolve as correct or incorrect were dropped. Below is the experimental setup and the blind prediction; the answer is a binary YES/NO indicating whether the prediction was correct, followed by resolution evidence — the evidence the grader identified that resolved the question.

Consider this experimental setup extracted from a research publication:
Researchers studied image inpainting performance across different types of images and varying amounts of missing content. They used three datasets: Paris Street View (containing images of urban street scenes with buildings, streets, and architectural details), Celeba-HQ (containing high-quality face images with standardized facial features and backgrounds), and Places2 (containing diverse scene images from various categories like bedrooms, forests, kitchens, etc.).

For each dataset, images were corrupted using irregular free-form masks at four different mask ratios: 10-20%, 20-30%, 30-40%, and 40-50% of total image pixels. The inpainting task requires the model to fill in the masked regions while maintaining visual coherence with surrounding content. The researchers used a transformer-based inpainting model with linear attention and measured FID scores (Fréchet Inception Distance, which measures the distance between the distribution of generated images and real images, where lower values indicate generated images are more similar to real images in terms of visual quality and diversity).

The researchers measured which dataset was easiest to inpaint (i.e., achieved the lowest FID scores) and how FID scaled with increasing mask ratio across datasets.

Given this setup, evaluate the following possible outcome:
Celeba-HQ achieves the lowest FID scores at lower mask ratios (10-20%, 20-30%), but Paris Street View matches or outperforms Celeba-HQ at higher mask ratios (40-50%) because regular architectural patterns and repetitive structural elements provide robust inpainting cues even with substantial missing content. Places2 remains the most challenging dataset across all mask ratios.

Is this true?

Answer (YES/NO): NO